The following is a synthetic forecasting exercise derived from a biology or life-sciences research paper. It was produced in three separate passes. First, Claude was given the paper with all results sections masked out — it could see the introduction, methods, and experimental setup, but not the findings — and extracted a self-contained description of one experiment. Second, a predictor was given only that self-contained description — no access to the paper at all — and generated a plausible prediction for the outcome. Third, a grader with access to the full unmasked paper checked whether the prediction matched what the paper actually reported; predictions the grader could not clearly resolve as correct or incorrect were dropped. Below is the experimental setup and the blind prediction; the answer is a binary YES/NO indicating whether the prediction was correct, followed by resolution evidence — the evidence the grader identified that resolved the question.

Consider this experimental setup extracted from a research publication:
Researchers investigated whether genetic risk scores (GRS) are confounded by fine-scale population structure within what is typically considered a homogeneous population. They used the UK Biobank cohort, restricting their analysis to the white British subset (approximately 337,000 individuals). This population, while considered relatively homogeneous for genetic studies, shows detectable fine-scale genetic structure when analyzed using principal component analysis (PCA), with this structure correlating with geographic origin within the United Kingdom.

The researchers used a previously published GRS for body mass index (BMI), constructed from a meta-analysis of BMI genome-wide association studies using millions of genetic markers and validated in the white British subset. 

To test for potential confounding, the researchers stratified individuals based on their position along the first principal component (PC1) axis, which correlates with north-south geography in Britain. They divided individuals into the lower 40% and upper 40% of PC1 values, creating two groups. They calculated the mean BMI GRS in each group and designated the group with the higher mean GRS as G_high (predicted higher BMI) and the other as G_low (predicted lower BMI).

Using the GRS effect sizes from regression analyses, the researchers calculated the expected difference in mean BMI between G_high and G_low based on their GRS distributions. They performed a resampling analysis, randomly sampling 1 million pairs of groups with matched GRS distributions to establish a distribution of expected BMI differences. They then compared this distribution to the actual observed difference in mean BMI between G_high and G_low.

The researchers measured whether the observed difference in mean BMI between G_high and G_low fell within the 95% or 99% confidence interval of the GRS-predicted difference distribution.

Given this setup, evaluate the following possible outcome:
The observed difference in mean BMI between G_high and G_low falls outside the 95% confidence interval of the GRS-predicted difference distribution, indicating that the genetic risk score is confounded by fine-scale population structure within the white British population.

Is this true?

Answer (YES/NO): YES